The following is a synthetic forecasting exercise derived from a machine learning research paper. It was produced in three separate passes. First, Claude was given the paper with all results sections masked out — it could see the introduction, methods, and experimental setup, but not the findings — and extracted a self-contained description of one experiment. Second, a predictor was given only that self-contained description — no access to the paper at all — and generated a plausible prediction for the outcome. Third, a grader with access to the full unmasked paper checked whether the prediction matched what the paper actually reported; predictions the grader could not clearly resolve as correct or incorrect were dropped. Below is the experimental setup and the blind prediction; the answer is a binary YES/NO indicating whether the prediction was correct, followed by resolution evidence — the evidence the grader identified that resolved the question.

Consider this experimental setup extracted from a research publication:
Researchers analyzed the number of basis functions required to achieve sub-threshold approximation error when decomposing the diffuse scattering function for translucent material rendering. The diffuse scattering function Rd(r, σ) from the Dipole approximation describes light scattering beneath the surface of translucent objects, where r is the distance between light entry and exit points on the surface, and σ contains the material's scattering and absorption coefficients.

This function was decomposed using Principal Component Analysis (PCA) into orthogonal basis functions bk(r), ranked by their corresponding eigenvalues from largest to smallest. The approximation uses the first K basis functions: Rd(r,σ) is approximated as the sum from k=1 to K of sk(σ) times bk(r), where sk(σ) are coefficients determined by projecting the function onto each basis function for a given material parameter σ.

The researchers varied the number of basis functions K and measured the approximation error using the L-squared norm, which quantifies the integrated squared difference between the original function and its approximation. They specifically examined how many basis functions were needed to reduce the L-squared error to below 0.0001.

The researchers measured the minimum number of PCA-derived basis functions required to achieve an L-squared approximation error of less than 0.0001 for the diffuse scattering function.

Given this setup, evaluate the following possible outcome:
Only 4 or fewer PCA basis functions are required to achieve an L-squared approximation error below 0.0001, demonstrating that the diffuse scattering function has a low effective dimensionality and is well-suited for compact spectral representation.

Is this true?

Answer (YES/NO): NO